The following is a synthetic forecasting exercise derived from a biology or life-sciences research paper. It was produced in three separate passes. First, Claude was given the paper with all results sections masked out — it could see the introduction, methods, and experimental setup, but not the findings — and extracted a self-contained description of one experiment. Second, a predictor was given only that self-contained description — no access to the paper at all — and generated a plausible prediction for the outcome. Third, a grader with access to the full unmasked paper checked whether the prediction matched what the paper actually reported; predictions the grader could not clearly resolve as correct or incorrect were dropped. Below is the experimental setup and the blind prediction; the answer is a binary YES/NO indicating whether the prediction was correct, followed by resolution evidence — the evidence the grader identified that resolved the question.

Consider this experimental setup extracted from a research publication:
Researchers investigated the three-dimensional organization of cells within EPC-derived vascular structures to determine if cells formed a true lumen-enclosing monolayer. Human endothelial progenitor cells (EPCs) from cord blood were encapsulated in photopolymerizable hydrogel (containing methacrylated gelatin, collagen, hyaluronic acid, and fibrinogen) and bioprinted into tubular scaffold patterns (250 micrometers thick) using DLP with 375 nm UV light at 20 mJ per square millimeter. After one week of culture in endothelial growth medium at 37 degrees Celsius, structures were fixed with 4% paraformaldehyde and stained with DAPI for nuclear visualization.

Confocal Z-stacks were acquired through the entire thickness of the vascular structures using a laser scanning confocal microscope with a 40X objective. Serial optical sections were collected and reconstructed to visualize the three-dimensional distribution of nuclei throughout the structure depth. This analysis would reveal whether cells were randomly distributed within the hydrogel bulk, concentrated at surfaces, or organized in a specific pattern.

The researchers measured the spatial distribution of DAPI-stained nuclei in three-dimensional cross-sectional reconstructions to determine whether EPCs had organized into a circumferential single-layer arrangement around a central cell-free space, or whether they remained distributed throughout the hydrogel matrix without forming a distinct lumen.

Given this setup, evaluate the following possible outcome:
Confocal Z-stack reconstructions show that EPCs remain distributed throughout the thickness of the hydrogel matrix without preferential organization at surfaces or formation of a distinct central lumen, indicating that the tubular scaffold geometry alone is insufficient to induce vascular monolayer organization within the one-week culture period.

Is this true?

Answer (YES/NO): NO